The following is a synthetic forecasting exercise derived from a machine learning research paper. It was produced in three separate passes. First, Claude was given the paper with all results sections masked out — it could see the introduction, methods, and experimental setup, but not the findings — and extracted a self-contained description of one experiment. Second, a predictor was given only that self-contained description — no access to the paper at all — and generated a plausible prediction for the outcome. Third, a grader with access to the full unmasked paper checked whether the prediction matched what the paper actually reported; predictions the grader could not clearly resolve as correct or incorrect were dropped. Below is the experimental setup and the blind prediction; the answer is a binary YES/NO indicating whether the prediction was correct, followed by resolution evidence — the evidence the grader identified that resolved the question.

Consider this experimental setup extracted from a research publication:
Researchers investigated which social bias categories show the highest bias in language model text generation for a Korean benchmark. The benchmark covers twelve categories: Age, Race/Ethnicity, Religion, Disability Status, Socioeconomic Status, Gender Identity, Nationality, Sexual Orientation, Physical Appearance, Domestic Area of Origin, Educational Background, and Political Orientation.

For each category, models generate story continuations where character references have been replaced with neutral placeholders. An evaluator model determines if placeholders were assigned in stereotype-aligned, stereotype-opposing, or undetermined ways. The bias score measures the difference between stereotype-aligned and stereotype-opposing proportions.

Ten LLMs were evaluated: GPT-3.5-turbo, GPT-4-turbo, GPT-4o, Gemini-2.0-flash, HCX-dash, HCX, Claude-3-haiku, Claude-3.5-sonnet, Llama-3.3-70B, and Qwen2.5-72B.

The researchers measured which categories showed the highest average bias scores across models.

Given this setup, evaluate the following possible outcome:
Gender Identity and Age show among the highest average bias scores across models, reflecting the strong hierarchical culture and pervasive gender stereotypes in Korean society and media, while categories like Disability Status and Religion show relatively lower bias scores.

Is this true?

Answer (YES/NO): NO